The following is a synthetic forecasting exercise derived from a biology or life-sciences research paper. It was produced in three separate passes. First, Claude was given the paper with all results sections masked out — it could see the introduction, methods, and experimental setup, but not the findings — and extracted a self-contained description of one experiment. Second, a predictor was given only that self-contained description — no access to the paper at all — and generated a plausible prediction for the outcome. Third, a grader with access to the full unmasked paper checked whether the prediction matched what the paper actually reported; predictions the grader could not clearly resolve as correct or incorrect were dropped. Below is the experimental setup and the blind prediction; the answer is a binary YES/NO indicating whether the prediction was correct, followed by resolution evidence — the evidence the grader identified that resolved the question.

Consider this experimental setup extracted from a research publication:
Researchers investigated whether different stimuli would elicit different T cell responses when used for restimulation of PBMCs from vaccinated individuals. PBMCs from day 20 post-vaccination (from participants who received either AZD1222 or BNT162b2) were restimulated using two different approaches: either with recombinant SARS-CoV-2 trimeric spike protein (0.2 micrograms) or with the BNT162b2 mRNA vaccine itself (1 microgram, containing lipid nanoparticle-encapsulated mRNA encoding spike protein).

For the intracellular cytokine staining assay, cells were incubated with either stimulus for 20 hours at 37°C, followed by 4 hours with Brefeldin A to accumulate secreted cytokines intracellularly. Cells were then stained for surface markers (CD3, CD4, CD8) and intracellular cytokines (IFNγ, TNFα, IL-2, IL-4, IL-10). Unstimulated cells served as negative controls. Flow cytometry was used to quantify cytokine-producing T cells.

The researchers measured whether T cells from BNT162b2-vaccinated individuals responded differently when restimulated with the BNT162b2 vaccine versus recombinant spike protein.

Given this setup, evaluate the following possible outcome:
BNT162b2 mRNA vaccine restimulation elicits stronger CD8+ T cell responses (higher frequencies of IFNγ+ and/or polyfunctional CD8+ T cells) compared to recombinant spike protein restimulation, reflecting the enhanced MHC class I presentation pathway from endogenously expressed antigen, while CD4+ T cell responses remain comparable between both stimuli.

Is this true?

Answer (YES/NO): YES